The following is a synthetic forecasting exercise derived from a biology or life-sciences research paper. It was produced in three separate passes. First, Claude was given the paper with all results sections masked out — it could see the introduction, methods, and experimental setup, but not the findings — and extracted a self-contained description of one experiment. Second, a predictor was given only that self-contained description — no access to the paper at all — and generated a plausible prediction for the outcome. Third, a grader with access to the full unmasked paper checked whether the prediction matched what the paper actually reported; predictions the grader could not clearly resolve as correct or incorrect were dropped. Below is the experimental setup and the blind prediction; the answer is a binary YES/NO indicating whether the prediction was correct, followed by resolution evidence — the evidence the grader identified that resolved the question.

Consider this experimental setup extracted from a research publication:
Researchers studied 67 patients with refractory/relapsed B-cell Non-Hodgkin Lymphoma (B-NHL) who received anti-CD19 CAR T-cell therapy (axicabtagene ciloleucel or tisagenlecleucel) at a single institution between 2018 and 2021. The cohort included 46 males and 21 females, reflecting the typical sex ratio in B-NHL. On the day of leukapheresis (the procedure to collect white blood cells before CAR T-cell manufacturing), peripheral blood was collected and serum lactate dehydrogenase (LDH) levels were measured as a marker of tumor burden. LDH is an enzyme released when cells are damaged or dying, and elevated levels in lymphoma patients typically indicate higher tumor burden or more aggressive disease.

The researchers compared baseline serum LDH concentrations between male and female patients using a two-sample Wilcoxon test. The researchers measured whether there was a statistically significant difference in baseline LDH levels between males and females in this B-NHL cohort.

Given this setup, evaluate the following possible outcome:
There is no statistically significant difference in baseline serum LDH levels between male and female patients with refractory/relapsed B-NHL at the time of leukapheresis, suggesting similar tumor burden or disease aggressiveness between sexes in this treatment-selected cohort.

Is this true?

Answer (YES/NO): YES